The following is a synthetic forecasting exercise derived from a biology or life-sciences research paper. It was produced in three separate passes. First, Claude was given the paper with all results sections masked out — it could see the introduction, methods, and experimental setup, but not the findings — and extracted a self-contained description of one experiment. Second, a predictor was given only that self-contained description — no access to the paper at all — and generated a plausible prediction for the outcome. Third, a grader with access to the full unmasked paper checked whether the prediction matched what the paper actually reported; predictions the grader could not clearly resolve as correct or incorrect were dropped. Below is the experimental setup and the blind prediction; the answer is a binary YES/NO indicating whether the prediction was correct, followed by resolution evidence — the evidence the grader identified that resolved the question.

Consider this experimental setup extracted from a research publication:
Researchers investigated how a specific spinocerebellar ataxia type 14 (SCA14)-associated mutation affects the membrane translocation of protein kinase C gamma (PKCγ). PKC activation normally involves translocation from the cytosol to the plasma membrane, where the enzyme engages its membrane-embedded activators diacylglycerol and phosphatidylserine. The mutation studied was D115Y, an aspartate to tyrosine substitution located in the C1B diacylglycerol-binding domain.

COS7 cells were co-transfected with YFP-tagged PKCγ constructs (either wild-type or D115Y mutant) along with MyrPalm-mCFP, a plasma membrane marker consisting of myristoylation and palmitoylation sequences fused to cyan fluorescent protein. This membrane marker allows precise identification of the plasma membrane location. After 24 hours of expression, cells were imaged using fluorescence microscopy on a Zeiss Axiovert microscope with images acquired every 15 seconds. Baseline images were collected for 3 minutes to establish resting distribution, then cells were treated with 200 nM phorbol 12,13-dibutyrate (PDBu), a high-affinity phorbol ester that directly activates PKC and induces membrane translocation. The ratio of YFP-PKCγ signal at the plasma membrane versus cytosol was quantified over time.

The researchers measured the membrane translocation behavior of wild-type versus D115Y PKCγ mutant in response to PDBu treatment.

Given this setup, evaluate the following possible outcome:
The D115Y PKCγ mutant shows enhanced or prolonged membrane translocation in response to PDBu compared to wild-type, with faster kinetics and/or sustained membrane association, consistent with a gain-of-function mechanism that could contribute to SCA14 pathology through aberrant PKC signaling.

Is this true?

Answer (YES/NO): YES